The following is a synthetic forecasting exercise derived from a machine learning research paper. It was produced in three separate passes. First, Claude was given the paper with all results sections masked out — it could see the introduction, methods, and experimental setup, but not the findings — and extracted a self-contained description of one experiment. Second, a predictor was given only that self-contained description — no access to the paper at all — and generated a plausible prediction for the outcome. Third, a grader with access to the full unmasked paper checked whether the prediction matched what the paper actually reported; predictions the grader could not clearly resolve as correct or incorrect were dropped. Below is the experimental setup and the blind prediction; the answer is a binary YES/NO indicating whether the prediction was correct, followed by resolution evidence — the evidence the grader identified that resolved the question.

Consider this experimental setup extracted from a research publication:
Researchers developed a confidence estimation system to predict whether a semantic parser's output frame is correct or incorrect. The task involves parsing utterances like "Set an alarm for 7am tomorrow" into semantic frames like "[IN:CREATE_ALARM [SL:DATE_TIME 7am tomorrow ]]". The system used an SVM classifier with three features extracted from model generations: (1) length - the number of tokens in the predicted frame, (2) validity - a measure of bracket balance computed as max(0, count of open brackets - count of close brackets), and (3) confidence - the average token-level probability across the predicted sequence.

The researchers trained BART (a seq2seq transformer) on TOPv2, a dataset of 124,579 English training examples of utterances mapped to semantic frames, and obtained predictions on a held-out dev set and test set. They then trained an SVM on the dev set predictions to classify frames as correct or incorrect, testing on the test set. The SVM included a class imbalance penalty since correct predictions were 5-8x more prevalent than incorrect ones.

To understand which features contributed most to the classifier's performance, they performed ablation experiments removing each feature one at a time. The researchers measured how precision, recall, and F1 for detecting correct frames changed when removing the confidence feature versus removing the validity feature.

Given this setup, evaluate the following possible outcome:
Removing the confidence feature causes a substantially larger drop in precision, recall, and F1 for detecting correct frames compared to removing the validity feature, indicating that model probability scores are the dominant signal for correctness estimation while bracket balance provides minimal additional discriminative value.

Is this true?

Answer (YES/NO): NO